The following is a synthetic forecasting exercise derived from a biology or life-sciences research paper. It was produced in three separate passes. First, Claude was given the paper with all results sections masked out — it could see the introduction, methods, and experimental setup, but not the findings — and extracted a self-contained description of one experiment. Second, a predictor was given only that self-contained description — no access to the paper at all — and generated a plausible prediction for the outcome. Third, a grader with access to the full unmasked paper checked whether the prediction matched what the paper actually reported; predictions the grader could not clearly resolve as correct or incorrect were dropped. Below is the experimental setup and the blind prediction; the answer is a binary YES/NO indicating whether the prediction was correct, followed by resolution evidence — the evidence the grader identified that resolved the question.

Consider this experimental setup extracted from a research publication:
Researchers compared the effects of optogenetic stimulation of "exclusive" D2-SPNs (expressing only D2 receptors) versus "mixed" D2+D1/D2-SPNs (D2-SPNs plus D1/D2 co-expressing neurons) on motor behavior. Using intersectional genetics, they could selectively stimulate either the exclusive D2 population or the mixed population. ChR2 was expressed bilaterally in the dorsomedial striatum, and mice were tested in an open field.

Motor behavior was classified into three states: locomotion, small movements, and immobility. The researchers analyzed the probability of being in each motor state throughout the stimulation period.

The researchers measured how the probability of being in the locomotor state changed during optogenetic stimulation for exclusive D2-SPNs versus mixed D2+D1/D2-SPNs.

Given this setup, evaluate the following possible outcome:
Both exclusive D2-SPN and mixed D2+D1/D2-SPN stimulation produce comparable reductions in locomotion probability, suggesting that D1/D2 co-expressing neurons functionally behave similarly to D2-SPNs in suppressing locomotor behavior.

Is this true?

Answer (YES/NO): NO